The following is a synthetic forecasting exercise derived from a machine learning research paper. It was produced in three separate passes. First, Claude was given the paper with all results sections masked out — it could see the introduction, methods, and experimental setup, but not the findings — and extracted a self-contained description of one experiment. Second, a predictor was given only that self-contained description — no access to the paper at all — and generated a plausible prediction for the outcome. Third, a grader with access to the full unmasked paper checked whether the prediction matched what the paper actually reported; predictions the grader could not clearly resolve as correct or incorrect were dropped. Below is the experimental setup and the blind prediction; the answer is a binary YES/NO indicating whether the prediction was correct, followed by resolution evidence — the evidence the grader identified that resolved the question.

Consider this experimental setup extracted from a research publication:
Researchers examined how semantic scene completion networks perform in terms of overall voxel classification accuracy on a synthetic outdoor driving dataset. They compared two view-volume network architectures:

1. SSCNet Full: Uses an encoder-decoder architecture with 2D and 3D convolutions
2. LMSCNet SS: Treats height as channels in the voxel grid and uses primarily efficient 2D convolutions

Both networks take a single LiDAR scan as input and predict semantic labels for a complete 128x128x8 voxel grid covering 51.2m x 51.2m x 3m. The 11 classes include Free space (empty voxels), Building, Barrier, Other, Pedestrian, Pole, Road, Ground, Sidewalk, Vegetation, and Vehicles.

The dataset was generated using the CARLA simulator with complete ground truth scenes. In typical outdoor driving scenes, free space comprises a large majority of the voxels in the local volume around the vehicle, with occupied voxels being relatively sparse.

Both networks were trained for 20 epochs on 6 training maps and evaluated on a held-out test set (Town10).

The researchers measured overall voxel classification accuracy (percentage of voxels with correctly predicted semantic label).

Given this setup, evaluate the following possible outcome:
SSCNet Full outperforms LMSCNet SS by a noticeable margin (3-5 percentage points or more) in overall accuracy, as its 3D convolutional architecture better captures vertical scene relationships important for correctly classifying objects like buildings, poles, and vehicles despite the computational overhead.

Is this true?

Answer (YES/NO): NO